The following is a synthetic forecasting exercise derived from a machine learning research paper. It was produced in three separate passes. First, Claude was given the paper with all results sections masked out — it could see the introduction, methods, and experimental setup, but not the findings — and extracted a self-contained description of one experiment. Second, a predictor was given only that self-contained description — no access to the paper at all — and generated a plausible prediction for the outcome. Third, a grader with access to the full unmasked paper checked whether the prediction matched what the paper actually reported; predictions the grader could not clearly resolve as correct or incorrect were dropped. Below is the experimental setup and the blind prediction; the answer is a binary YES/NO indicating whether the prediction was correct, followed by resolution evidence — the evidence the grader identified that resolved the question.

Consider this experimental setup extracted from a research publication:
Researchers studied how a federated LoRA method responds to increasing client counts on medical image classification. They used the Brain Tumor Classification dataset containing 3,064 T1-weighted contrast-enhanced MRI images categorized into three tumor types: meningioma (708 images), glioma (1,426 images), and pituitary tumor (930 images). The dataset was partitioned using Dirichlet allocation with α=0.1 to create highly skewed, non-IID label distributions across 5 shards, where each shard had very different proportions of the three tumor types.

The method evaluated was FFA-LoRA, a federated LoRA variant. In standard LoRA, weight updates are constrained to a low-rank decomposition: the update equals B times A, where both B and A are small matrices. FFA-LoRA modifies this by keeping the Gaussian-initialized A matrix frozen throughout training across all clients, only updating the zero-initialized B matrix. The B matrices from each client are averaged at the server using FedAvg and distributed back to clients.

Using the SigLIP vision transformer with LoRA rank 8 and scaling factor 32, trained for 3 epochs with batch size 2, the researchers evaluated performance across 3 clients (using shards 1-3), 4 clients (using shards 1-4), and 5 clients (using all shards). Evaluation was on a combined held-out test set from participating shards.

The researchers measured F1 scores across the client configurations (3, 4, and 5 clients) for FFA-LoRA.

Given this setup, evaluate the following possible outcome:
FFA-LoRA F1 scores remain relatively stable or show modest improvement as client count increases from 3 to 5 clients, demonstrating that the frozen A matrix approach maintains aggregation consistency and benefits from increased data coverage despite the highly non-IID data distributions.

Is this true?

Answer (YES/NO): NO